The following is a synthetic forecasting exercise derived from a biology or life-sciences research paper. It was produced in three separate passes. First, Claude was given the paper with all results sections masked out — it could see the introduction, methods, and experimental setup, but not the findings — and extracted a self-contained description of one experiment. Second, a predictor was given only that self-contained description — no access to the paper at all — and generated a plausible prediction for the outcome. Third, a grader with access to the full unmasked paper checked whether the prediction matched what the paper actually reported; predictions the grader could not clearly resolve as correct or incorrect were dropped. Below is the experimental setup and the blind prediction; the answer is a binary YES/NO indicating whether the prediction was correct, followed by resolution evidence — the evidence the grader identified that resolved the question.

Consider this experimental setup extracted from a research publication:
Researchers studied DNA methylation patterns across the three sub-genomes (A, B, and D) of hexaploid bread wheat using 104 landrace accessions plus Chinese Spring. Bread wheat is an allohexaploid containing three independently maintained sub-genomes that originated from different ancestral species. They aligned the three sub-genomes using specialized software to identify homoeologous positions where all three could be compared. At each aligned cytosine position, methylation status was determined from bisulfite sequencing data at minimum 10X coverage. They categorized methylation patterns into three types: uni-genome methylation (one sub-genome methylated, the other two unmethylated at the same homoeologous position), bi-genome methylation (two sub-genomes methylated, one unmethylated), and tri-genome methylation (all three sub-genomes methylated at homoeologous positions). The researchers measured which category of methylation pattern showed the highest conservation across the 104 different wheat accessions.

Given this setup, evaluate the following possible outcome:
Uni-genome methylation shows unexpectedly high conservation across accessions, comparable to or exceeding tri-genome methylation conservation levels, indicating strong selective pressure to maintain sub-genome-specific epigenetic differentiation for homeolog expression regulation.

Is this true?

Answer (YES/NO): NO